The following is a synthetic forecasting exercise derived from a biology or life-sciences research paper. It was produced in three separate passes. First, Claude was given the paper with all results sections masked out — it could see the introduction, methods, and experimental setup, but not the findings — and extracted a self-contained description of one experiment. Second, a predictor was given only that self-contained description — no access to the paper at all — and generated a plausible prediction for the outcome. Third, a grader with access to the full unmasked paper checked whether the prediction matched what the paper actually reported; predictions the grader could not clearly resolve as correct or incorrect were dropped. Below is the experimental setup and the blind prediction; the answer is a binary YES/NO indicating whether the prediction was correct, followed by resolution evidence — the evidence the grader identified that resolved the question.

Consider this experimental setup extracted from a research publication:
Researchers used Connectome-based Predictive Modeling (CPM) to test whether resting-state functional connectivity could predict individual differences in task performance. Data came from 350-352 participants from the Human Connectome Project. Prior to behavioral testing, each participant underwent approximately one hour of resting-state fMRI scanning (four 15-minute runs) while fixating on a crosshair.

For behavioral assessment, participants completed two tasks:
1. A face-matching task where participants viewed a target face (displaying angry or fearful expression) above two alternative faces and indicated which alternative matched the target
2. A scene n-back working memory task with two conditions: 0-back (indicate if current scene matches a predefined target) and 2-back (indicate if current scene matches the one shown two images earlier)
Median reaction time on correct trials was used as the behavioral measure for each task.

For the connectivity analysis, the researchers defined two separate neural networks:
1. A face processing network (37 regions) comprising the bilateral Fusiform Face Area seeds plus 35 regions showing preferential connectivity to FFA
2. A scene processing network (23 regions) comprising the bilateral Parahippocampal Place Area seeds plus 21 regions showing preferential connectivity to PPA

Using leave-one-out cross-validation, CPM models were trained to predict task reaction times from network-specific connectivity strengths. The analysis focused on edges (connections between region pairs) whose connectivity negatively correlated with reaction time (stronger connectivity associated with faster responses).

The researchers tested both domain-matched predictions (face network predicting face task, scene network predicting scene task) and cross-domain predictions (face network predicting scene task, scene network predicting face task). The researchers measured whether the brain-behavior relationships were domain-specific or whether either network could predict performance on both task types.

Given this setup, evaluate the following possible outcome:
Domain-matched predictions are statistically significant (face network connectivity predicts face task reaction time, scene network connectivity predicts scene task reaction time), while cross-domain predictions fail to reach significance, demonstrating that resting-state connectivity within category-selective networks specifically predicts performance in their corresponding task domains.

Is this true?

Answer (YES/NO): YES